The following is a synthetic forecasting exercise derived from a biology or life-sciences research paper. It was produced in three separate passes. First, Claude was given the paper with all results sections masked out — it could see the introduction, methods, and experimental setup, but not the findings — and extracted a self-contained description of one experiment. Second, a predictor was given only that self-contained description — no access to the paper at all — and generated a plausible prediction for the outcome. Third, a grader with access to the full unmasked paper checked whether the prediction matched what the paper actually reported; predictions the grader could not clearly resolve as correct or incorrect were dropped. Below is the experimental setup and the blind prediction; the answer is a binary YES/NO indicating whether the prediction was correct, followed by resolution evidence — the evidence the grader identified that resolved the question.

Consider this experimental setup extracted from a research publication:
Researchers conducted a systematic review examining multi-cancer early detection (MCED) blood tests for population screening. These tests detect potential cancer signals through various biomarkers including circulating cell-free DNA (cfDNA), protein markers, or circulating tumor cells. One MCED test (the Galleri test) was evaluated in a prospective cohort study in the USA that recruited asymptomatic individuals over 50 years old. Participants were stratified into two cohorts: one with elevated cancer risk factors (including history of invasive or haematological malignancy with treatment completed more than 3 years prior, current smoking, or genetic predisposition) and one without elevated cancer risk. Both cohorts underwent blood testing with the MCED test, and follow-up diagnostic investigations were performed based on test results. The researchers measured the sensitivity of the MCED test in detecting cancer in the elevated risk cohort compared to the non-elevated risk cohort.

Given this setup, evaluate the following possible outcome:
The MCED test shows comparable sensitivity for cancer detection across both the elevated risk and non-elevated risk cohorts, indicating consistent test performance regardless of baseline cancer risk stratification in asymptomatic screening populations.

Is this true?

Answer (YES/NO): NO